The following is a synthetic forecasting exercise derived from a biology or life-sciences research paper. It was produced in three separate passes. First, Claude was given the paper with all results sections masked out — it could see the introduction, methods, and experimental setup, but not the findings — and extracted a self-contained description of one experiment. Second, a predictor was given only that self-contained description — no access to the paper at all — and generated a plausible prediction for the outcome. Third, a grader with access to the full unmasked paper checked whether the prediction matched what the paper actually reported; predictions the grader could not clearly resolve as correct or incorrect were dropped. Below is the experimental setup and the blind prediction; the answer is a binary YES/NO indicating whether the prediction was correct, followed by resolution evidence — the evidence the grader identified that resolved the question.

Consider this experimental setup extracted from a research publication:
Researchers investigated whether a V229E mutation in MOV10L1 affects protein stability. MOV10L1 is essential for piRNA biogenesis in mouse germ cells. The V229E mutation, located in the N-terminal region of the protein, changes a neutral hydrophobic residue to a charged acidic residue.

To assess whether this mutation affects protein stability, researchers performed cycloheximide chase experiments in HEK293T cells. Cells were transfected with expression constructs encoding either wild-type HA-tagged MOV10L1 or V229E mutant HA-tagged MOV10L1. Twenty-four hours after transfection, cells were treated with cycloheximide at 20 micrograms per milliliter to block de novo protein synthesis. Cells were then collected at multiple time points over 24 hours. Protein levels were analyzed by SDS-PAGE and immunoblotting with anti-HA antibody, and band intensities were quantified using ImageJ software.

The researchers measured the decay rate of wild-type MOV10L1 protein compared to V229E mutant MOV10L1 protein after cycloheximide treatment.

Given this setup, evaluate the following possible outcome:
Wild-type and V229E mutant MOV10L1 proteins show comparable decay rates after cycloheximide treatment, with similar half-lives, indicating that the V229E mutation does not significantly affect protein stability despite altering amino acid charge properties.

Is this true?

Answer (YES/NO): YES